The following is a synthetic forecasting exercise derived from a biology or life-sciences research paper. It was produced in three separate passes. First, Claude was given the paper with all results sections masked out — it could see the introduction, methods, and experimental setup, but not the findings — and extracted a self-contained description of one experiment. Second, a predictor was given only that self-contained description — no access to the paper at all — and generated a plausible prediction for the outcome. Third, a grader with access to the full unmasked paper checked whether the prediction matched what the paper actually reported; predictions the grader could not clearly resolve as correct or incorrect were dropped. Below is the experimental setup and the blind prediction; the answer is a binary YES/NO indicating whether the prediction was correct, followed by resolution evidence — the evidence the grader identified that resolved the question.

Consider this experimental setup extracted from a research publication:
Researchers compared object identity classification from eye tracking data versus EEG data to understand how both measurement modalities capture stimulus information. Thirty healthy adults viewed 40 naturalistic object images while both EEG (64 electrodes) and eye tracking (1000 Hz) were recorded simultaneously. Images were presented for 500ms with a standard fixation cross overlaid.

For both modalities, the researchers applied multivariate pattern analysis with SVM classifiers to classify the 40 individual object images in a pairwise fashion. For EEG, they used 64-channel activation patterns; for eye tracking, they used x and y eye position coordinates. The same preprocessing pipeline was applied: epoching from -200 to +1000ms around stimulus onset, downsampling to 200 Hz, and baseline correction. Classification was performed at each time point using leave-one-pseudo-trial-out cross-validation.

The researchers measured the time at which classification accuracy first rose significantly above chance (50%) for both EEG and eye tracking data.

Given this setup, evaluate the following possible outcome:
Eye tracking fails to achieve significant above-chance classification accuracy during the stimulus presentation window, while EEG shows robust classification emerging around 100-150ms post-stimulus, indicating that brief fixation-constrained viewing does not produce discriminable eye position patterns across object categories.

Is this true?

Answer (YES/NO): NO